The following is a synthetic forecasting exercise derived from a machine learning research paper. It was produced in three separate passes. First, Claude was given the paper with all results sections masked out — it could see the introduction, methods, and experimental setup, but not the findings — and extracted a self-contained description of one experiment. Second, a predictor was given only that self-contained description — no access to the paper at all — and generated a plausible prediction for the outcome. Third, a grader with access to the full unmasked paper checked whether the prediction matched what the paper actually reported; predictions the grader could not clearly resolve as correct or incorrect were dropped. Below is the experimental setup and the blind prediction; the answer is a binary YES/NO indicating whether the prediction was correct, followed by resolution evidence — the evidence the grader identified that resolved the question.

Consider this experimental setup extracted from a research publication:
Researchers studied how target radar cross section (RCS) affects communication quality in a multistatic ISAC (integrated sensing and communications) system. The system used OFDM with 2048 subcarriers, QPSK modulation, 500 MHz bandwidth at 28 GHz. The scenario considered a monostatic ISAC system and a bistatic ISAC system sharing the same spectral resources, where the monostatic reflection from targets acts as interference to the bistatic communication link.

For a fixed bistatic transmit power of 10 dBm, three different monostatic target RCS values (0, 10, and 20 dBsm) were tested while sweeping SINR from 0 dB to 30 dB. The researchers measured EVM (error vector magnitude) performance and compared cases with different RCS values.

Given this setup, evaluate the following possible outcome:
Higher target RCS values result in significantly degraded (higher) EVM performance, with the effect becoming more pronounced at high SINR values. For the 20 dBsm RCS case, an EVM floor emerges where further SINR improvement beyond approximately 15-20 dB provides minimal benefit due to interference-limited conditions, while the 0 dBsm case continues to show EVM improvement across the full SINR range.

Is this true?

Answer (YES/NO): NO